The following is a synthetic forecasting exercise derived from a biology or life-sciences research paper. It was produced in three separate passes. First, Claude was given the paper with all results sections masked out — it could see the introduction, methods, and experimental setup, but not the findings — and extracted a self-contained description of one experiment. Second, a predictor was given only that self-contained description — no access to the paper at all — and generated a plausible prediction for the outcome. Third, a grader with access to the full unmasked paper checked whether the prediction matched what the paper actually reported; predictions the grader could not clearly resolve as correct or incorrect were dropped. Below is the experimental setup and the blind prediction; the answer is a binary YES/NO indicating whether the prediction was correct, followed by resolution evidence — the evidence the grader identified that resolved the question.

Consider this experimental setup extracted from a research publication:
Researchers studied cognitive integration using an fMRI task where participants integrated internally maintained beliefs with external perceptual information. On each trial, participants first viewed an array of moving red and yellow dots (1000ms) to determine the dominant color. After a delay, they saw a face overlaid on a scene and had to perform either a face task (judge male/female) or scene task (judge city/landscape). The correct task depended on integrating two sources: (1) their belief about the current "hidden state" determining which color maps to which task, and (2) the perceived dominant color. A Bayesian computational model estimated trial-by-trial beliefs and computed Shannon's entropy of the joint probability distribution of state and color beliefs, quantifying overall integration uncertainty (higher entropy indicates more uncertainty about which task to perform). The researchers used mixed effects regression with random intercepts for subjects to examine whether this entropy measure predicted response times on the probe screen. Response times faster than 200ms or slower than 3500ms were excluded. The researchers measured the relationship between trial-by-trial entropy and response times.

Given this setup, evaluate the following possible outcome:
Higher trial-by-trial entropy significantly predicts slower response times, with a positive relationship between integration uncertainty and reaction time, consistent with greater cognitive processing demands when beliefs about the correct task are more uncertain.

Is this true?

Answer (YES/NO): YES